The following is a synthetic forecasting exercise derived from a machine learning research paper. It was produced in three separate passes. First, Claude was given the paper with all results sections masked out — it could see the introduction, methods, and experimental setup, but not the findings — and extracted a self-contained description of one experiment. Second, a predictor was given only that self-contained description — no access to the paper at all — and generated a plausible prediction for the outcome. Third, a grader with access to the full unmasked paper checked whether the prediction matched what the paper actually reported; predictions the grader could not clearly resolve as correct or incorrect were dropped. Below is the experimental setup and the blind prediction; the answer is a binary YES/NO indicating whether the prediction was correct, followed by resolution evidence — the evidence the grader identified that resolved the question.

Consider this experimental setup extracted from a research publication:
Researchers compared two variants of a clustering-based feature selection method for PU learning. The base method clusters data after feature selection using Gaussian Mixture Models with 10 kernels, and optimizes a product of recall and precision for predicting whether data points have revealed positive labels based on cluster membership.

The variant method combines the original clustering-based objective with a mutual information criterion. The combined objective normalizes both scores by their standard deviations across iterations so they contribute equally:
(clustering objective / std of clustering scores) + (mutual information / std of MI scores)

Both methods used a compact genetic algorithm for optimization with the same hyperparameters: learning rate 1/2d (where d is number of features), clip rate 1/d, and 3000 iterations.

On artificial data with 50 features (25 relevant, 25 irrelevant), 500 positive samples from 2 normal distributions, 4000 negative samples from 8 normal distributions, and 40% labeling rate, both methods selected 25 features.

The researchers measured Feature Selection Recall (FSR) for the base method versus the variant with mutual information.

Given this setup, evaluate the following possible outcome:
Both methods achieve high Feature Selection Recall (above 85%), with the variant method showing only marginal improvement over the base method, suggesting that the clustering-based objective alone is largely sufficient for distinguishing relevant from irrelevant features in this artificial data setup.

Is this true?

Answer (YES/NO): NO